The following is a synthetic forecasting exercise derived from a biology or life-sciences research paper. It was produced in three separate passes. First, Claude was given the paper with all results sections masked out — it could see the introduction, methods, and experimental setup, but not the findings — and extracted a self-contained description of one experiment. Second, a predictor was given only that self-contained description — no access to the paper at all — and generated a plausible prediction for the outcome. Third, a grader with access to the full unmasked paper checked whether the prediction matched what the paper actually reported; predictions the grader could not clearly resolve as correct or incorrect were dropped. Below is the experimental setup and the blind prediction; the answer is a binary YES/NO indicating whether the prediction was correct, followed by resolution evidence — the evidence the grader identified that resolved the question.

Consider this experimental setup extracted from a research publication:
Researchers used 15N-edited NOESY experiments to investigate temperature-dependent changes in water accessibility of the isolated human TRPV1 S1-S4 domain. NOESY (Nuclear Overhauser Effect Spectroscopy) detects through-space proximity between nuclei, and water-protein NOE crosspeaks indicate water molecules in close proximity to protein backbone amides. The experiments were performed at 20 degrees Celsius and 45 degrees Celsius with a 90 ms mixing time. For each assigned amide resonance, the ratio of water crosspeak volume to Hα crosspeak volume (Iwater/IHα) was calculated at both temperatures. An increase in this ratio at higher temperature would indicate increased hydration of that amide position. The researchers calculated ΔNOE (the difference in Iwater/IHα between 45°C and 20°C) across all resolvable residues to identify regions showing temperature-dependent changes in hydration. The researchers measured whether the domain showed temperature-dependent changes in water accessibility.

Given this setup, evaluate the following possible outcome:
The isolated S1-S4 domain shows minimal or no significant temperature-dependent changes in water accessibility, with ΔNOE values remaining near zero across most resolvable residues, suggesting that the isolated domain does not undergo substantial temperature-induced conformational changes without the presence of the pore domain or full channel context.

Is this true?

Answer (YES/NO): NO